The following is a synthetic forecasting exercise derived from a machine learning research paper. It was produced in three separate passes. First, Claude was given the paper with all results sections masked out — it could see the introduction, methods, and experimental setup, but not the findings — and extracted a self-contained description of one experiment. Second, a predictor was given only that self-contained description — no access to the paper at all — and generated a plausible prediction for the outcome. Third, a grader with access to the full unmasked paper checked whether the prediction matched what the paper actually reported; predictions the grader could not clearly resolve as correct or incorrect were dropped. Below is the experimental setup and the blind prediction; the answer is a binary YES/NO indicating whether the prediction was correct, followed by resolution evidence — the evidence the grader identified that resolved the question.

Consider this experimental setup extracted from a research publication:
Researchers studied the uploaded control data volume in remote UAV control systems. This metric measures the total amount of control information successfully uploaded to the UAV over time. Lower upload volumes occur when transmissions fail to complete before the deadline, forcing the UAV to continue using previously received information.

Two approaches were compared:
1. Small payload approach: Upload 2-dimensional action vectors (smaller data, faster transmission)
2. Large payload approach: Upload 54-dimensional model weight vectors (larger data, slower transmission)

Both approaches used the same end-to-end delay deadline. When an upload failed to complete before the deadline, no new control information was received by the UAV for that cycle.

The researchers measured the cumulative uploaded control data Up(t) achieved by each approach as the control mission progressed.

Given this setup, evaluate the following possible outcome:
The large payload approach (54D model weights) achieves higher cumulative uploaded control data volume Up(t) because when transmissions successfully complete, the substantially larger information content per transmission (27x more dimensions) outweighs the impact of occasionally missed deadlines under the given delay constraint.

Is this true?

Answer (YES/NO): NO